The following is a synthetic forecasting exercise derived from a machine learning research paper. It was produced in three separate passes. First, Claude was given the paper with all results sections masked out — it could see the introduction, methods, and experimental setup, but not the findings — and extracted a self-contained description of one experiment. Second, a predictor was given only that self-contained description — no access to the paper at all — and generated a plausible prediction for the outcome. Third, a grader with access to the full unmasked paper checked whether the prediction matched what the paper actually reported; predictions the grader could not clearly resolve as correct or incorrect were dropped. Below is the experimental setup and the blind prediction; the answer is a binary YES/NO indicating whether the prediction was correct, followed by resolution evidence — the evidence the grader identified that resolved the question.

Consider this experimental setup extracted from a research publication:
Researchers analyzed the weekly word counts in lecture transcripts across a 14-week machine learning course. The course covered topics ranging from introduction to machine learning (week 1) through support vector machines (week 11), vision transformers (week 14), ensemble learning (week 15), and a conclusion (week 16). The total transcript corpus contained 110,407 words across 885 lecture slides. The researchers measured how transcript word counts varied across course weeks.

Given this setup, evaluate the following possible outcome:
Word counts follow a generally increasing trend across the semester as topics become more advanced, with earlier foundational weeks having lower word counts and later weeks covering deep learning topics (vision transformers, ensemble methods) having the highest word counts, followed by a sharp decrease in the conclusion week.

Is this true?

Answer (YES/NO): NO